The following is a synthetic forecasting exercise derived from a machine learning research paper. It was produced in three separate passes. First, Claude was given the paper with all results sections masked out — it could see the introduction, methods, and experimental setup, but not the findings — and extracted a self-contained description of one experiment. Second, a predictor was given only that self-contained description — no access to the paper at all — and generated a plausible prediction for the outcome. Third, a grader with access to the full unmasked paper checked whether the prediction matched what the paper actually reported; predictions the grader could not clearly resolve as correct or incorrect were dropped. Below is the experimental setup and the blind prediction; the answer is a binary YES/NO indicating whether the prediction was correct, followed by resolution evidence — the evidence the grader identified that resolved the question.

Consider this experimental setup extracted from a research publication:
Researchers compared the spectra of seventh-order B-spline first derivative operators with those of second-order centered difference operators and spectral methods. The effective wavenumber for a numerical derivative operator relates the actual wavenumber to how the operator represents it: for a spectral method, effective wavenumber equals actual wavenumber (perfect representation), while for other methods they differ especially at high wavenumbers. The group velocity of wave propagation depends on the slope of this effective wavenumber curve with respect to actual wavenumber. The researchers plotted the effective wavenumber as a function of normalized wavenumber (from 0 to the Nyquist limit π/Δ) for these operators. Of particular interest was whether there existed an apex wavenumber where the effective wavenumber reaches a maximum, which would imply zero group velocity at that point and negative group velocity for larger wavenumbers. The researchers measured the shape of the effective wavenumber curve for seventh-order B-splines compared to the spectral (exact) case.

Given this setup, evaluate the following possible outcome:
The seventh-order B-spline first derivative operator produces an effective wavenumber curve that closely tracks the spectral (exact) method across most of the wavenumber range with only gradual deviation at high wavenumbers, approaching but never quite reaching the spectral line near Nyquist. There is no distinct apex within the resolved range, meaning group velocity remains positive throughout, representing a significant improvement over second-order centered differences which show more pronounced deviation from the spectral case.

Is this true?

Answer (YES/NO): NO